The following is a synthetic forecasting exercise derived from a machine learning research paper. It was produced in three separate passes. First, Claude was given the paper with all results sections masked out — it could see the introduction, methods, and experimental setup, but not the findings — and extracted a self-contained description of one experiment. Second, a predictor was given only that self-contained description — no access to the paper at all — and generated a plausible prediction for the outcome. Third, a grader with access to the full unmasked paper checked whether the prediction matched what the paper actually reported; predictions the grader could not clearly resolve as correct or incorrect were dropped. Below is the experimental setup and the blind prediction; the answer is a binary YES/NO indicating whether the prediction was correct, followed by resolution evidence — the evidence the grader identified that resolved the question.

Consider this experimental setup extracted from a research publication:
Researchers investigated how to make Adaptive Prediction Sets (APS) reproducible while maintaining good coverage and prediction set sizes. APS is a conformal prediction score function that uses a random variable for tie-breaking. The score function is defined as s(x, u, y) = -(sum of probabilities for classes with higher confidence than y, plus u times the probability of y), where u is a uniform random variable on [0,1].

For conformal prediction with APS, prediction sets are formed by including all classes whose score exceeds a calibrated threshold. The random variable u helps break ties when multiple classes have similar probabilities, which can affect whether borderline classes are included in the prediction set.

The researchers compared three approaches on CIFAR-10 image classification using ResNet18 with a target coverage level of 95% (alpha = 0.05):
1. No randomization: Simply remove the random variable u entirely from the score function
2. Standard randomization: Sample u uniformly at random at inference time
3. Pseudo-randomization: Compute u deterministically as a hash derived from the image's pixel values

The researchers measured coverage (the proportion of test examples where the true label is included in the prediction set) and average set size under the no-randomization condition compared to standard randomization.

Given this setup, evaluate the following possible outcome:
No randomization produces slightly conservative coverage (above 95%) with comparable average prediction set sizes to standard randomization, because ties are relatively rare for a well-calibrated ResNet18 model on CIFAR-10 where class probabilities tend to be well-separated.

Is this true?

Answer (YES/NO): NO